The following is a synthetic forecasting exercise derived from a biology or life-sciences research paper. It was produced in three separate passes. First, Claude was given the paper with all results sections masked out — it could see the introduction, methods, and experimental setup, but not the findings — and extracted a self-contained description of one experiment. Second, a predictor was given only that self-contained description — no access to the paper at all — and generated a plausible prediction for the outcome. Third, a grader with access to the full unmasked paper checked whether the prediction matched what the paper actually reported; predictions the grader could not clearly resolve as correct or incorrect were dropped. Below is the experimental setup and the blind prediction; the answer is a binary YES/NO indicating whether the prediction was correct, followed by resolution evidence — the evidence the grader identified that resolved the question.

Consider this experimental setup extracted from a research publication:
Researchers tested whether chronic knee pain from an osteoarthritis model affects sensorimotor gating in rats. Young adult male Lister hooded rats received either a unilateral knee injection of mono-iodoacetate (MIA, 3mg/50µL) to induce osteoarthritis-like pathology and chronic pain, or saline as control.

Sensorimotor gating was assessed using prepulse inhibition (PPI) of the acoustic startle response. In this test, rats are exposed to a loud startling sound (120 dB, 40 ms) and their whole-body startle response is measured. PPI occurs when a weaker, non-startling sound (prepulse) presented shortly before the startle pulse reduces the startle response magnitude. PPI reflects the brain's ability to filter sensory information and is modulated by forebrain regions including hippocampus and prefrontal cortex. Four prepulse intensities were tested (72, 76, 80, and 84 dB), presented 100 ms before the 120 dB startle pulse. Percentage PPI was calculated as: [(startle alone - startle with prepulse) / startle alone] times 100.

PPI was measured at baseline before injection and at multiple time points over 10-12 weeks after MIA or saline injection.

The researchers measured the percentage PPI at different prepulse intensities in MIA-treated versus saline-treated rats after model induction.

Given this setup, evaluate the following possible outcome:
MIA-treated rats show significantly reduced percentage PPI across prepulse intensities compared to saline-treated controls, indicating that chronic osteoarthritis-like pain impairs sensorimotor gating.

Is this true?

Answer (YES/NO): NO